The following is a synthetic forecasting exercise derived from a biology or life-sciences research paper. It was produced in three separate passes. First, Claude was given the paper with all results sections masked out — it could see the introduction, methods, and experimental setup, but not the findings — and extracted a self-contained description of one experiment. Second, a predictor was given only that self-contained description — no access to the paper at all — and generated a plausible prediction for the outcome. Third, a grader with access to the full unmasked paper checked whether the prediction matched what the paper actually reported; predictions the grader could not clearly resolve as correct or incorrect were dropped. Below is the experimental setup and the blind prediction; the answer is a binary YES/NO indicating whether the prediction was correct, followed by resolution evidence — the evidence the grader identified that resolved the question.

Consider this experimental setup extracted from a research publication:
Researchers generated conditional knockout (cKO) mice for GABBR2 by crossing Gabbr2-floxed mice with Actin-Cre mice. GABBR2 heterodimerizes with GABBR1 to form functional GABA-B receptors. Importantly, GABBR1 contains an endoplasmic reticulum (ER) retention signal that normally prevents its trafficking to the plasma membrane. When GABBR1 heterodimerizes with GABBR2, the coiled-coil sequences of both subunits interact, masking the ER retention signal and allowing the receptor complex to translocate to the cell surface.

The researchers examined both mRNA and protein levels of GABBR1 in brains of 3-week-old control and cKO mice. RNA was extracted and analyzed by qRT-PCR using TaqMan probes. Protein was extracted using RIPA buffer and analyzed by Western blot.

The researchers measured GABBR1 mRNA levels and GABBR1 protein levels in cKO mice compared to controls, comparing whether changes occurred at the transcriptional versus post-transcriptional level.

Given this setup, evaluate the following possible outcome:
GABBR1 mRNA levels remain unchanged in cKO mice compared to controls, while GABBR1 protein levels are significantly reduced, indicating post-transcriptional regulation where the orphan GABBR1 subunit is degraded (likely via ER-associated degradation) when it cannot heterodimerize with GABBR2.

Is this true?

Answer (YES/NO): NO